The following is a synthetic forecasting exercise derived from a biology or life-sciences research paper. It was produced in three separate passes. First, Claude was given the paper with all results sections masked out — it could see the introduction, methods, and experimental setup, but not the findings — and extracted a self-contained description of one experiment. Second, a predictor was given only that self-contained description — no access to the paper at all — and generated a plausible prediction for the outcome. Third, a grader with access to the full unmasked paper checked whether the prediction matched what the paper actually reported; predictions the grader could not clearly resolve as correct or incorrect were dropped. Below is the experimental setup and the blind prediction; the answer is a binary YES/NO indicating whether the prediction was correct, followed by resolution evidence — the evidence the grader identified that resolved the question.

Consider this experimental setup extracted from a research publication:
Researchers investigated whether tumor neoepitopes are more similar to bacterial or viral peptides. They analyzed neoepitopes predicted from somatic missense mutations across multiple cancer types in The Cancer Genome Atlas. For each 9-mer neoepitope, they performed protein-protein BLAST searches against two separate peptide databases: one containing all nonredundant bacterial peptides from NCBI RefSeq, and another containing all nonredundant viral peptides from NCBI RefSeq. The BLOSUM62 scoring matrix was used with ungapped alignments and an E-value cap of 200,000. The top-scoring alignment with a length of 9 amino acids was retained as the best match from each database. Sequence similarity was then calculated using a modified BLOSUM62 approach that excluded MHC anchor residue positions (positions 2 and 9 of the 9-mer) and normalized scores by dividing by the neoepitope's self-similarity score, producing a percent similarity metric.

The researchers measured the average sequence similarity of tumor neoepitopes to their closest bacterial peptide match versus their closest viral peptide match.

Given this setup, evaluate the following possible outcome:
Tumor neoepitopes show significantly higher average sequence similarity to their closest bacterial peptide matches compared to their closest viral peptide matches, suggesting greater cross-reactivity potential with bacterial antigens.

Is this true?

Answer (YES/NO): YES